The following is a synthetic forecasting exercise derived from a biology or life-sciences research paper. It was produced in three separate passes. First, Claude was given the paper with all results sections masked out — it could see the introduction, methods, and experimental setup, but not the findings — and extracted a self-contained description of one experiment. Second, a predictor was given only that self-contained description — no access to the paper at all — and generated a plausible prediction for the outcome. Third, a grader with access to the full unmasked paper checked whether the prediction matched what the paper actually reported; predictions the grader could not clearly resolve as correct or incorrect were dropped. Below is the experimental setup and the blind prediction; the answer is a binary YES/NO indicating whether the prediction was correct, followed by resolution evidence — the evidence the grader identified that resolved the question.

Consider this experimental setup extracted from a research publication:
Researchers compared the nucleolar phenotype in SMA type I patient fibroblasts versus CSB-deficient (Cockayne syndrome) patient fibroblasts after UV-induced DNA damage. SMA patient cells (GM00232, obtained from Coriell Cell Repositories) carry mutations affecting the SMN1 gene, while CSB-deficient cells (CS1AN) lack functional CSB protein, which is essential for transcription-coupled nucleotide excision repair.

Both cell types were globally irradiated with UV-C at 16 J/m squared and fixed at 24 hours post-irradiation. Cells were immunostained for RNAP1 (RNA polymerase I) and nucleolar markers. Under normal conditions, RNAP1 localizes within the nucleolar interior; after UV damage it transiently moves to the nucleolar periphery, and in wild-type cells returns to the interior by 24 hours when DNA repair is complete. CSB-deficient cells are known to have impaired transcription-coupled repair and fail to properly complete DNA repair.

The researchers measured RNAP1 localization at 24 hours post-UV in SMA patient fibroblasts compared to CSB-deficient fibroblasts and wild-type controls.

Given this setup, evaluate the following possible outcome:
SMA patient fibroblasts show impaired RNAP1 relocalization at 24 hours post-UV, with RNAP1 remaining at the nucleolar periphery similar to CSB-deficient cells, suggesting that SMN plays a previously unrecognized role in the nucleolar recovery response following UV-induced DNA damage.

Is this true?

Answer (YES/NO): YES